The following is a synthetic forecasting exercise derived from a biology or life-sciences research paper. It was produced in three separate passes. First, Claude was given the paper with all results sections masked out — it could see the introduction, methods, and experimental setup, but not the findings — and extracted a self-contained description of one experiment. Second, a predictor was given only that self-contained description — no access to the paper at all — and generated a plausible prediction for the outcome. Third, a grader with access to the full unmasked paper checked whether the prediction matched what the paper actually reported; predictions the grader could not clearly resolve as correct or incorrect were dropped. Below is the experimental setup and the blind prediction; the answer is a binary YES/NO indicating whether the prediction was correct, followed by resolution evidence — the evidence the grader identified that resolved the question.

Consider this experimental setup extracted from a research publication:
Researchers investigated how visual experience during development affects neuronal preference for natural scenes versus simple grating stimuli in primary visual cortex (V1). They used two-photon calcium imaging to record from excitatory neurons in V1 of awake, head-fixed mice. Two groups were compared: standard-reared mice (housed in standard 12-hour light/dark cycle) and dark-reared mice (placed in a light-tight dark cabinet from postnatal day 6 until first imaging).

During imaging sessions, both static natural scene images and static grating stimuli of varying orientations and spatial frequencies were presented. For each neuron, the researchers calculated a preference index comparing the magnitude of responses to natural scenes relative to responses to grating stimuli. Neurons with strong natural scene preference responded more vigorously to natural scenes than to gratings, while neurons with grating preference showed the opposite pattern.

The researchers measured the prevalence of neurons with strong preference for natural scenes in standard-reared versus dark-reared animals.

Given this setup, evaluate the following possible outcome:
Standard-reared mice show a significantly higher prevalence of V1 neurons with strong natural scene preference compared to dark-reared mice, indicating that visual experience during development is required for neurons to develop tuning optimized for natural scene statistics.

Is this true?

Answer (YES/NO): YES